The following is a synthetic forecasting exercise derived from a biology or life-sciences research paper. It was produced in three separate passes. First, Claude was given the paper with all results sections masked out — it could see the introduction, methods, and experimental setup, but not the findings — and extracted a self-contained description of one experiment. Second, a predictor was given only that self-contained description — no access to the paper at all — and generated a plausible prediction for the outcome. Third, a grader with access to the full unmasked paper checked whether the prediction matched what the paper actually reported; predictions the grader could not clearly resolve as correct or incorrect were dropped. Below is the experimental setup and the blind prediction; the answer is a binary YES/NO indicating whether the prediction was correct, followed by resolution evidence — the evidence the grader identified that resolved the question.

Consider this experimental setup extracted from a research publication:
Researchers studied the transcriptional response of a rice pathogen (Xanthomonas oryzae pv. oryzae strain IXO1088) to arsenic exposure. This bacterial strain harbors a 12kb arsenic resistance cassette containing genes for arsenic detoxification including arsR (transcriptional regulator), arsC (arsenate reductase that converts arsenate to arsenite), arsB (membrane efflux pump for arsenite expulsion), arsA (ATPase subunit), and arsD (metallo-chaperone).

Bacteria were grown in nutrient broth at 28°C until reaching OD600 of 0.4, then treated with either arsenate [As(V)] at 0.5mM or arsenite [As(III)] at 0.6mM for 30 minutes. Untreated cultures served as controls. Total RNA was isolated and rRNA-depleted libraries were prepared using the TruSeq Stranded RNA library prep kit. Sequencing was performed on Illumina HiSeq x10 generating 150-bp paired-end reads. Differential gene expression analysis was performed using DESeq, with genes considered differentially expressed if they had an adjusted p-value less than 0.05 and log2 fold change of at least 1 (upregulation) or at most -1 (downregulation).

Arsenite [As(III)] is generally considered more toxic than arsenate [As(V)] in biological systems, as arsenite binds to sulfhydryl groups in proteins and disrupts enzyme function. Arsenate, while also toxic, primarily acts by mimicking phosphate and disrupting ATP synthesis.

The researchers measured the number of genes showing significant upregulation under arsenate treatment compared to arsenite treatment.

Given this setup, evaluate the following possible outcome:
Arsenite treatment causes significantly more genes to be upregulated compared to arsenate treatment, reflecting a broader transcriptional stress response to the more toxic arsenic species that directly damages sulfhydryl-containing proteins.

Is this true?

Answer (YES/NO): YES